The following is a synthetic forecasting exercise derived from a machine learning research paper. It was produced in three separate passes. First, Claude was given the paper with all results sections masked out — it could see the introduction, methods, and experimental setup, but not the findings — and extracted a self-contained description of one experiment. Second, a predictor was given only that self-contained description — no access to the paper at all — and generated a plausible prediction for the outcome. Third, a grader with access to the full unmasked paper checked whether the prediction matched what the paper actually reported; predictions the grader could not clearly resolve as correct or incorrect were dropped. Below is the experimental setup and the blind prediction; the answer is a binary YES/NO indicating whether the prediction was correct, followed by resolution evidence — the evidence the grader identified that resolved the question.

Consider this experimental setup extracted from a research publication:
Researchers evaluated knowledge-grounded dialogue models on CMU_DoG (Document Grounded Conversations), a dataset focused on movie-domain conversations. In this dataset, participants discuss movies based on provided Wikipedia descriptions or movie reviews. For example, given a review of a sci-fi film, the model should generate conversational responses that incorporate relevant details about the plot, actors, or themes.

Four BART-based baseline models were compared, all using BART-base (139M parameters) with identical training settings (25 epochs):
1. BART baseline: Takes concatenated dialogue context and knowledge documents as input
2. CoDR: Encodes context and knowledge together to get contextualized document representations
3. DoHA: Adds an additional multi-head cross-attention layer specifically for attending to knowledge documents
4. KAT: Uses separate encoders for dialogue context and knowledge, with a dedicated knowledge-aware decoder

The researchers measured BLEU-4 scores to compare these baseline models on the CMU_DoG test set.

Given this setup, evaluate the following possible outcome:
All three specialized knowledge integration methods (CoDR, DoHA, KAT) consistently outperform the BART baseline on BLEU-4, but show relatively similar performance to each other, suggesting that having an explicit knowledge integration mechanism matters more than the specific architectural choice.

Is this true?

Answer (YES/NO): YES